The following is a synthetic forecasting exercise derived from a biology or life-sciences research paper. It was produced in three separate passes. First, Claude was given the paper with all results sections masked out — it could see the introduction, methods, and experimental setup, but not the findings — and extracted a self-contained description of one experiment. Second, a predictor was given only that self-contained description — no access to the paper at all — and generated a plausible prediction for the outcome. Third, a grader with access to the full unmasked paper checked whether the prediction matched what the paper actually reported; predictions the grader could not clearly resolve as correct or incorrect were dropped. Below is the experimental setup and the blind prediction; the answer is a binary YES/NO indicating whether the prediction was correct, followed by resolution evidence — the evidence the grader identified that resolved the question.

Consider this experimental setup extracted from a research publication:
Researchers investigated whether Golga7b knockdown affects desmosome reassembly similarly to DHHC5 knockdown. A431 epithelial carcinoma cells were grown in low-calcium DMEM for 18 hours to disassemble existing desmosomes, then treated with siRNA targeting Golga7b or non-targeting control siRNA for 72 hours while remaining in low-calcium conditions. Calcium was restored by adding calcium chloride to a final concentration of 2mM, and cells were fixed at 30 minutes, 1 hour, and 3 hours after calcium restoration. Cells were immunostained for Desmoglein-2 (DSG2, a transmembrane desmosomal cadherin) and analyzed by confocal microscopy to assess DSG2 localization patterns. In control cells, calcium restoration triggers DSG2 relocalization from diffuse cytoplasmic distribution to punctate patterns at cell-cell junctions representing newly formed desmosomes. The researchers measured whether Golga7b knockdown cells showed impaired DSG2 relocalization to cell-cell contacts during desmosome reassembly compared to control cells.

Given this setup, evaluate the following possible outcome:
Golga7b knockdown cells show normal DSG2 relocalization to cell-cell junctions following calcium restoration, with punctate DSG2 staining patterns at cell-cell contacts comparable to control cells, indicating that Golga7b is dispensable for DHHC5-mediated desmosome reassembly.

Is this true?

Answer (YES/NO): NO